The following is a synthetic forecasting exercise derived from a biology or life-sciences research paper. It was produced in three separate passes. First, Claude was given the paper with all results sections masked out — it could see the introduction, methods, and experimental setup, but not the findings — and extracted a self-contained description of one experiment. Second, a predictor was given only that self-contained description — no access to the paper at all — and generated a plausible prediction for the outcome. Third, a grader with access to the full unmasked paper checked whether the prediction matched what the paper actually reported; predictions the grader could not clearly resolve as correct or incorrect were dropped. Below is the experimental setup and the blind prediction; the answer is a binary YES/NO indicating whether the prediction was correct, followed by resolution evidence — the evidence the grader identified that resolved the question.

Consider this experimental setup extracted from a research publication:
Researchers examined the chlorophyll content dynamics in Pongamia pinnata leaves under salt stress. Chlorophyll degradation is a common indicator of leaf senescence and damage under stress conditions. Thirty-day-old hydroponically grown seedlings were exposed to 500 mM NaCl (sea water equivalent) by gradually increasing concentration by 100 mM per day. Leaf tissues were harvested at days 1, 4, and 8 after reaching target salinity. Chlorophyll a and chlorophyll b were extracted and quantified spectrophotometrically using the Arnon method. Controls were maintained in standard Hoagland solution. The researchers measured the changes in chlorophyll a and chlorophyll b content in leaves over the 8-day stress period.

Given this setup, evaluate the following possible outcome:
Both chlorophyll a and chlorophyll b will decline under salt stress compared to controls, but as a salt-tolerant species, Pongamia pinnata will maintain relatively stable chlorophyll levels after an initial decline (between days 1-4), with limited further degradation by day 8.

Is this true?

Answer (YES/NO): NO